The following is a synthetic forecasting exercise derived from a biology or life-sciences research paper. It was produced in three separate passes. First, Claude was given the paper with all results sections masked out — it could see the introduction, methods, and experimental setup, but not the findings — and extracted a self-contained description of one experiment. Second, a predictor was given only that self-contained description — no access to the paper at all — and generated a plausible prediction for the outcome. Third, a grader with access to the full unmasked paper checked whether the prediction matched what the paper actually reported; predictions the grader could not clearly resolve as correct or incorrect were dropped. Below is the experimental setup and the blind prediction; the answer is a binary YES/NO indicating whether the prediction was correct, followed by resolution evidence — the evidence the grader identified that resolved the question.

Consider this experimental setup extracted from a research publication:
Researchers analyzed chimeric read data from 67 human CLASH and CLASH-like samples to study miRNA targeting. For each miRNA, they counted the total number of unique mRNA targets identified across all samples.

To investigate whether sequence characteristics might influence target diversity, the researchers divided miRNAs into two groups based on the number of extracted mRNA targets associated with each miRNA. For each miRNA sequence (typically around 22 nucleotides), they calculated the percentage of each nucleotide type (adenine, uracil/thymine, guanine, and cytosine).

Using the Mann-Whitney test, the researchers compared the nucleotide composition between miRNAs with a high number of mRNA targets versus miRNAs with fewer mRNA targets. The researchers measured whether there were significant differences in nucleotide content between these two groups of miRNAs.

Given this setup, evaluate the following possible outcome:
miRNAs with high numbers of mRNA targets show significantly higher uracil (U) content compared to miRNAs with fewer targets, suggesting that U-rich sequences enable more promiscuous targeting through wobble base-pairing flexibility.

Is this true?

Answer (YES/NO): YES